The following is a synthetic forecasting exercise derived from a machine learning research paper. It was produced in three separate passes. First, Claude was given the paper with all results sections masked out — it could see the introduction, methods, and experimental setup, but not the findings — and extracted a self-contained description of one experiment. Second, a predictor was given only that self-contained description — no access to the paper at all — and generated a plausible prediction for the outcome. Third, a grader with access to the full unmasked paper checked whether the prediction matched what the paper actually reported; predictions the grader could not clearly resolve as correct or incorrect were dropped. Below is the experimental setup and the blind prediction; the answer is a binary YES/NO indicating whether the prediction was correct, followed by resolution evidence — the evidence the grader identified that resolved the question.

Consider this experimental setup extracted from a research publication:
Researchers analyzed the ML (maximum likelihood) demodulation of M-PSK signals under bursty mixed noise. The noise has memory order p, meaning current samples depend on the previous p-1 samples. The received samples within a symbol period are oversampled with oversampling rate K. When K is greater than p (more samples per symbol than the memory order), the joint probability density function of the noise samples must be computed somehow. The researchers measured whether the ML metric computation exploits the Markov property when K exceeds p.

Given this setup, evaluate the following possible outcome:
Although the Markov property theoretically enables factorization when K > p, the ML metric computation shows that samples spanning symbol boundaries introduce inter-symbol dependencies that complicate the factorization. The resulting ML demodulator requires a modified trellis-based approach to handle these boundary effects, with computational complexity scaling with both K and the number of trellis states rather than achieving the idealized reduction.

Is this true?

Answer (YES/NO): NO